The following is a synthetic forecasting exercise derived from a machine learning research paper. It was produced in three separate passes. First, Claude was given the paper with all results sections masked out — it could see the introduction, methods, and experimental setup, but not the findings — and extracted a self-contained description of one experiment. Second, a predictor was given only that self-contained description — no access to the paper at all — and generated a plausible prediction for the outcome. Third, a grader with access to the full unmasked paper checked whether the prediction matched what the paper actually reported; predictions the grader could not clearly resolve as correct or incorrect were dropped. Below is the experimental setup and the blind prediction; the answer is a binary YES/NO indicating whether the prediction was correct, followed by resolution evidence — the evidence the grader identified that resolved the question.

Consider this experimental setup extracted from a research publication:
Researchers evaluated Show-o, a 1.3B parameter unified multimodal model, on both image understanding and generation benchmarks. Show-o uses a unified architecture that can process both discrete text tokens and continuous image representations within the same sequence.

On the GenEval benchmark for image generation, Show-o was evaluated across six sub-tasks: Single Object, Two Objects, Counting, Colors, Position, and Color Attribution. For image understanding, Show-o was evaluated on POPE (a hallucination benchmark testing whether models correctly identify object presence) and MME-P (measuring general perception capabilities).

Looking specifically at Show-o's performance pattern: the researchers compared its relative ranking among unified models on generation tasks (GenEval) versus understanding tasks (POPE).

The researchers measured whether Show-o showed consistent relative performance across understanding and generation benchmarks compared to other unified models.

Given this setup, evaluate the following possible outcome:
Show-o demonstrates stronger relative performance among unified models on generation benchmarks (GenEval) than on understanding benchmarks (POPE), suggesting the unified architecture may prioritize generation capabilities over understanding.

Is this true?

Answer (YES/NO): YES